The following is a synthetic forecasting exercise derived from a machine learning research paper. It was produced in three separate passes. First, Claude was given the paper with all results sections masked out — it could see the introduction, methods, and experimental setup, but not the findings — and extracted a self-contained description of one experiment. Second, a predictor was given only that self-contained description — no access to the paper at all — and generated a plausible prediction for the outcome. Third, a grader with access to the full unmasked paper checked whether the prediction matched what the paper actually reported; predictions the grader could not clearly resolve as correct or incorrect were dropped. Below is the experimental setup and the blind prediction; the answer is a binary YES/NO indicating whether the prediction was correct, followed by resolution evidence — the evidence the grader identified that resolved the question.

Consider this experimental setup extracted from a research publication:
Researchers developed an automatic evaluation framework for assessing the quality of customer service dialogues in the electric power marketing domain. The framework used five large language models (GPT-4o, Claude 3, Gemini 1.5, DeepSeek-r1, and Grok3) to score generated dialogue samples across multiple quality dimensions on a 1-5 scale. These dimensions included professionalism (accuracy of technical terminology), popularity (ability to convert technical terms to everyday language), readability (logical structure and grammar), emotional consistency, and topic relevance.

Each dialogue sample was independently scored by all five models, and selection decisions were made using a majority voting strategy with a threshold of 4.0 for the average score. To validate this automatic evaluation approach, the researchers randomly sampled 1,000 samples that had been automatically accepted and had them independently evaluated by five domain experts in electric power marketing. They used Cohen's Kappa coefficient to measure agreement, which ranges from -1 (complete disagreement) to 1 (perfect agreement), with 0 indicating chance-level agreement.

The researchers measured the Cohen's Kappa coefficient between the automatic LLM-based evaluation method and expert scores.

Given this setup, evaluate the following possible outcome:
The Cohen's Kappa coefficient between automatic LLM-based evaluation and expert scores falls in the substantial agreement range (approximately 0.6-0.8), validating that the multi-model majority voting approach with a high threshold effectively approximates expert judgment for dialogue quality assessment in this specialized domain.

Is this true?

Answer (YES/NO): YES